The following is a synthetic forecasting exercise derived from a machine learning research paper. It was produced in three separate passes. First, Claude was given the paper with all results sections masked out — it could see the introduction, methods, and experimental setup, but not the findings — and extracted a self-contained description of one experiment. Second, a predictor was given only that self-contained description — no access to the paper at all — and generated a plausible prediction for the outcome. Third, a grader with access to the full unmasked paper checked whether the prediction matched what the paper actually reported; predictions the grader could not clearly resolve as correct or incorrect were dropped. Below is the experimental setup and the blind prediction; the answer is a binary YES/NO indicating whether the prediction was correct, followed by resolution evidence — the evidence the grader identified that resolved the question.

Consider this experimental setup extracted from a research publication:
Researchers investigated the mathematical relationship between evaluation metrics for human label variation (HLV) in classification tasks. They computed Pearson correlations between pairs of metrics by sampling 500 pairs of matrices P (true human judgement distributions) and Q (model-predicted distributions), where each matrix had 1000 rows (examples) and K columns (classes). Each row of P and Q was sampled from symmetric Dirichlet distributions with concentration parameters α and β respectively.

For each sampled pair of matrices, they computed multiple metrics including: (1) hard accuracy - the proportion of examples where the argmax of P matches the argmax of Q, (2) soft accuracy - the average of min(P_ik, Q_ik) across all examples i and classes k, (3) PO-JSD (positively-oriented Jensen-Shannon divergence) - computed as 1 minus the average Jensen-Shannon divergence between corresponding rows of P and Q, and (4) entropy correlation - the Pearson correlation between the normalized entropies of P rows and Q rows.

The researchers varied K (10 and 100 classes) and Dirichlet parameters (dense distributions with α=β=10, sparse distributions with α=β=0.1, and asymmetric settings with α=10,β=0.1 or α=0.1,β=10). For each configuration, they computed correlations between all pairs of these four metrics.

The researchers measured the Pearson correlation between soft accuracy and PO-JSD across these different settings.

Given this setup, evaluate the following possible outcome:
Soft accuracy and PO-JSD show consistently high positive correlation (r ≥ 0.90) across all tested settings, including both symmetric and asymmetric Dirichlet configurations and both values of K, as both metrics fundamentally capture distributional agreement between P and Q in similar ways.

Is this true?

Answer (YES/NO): YES